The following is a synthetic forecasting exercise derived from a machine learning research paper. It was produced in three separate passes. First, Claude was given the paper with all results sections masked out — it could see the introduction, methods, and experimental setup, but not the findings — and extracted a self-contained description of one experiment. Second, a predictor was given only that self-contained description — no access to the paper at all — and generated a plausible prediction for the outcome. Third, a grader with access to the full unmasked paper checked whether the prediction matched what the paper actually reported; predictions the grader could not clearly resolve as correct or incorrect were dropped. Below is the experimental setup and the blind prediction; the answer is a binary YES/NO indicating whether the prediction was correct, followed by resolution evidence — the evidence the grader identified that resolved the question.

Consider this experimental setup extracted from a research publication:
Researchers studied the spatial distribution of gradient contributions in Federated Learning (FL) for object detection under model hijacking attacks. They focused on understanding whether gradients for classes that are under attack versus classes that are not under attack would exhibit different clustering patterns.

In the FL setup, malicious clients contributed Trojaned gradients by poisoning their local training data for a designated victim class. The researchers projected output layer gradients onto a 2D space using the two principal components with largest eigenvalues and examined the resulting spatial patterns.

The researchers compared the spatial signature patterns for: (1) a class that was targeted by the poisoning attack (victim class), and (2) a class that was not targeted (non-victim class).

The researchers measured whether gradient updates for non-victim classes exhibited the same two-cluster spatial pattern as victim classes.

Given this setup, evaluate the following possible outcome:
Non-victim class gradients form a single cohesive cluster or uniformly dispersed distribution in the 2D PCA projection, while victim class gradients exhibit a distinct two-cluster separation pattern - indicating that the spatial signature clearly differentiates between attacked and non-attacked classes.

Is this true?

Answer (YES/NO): YES